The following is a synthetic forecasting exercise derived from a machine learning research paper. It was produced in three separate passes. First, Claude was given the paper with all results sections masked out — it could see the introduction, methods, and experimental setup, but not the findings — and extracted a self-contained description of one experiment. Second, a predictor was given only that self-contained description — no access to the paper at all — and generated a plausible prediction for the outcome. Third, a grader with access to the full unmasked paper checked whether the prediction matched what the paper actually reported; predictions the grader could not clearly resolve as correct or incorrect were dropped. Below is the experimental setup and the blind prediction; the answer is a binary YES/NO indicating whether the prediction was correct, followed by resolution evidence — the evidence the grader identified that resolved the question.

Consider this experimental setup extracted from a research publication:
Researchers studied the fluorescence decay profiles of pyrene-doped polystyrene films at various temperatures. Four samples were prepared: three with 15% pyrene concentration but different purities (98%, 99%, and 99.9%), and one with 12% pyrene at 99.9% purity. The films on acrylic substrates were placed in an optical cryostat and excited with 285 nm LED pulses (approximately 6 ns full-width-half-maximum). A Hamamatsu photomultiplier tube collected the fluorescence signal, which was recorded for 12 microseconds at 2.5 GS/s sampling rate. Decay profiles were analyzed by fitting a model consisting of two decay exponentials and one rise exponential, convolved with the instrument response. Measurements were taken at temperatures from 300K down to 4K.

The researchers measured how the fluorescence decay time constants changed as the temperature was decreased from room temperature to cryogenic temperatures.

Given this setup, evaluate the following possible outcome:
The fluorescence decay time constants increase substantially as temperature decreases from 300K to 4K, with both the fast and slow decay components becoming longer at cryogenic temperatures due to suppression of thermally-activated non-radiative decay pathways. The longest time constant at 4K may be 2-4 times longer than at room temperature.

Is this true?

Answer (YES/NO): NO